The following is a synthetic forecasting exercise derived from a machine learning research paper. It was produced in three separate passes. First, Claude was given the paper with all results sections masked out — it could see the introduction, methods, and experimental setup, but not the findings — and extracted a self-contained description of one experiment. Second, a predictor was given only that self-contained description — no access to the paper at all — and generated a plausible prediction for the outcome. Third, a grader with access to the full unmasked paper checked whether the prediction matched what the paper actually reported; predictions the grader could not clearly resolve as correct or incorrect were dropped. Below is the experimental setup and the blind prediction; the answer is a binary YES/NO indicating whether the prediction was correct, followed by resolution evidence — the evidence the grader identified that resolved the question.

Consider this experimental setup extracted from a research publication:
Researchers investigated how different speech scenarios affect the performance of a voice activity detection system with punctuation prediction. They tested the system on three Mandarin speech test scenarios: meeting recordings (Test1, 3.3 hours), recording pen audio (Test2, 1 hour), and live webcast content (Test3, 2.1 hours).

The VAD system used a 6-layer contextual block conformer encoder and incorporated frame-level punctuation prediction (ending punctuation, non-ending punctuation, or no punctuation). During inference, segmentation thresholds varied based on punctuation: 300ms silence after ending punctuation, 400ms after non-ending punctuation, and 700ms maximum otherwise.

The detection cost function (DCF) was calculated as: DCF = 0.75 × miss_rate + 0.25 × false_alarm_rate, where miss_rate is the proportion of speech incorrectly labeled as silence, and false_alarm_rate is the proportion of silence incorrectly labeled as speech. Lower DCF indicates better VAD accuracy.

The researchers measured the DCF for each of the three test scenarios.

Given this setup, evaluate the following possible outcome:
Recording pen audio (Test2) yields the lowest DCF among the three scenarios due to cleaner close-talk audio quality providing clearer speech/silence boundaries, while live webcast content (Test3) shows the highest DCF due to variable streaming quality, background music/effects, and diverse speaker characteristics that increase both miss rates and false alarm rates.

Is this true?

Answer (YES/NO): NO